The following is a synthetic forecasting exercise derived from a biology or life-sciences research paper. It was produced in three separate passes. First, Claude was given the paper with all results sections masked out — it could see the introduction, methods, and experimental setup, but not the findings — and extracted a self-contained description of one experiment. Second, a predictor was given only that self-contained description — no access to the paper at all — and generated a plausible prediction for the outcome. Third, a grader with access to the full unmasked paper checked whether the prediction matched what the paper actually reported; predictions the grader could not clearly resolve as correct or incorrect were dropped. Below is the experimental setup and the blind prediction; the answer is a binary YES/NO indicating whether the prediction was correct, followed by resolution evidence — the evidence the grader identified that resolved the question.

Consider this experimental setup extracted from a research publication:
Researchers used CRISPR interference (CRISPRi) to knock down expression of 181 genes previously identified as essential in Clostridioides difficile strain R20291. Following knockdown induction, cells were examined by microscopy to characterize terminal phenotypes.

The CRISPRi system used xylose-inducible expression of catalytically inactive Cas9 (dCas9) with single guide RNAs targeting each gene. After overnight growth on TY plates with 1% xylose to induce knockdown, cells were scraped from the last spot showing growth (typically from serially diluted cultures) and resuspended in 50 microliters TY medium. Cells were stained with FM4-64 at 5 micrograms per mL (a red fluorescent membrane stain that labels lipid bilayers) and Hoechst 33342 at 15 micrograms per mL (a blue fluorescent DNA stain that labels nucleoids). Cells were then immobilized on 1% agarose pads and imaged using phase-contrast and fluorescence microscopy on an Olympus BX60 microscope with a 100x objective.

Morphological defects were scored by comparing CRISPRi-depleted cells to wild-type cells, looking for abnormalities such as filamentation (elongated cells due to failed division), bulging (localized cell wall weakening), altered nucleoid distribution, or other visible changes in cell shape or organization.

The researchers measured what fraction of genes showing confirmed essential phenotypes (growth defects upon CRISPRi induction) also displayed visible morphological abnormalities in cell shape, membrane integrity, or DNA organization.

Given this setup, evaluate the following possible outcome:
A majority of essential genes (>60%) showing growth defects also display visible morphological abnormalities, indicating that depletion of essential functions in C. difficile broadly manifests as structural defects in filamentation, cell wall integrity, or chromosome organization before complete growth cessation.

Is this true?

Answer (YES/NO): YES